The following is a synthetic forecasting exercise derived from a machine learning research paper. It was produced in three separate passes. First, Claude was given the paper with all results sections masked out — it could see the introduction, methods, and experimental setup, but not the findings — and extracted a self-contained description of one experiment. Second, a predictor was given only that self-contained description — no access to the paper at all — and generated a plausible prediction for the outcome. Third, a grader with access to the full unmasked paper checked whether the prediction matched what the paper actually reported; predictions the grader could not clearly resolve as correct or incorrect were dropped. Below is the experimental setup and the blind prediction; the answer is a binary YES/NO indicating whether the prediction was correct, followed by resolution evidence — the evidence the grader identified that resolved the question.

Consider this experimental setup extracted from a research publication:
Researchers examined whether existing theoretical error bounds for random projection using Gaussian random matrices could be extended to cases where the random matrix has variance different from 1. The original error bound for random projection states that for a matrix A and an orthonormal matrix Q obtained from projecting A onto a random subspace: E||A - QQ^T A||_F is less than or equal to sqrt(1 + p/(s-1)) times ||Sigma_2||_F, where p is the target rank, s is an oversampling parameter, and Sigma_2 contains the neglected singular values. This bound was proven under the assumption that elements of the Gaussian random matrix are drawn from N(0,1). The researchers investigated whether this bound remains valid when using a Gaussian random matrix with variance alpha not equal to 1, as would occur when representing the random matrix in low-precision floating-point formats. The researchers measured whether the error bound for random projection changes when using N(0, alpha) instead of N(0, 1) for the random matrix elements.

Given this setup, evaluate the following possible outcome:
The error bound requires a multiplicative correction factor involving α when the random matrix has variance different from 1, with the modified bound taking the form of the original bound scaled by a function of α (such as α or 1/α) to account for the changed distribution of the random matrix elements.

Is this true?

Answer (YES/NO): NO